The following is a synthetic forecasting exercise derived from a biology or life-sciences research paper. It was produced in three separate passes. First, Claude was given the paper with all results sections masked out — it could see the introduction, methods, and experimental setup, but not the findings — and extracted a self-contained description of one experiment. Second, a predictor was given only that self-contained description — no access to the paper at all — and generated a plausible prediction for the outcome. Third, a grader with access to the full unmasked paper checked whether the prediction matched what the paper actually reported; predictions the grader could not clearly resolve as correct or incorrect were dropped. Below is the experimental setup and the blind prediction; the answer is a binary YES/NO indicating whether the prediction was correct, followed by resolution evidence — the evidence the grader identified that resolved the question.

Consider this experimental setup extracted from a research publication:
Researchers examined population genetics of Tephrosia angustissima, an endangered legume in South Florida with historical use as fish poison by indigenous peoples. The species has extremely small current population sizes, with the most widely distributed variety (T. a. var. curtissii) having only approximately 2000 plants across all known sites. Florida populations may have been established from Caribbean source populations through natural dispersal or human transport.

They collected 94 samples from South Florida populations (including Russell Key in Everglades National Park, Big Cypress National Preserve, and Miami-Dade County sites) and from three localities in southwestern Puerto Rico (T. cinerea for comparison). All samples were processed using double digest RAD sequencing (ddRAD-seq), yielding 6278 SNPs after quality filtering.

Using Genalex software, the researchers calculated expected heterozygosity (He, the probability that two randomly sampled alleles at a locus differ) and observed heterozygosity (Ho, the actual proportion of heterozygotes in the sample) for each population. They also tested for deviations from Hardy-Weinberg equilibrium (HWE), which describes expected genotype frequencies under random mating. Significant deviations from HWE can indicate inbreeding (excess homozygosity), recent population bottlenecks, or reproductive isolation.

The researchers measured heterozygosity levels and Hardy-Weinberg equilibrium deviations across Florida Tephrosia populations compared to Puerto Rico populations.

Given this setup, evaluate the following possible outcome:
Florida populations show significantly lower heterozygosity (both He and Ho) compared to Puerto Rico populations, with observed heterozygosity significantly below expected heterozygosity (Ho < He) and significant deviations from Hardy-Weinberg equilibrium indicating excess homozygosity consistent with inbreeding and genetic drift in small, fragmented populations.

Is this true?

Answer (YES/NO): NO